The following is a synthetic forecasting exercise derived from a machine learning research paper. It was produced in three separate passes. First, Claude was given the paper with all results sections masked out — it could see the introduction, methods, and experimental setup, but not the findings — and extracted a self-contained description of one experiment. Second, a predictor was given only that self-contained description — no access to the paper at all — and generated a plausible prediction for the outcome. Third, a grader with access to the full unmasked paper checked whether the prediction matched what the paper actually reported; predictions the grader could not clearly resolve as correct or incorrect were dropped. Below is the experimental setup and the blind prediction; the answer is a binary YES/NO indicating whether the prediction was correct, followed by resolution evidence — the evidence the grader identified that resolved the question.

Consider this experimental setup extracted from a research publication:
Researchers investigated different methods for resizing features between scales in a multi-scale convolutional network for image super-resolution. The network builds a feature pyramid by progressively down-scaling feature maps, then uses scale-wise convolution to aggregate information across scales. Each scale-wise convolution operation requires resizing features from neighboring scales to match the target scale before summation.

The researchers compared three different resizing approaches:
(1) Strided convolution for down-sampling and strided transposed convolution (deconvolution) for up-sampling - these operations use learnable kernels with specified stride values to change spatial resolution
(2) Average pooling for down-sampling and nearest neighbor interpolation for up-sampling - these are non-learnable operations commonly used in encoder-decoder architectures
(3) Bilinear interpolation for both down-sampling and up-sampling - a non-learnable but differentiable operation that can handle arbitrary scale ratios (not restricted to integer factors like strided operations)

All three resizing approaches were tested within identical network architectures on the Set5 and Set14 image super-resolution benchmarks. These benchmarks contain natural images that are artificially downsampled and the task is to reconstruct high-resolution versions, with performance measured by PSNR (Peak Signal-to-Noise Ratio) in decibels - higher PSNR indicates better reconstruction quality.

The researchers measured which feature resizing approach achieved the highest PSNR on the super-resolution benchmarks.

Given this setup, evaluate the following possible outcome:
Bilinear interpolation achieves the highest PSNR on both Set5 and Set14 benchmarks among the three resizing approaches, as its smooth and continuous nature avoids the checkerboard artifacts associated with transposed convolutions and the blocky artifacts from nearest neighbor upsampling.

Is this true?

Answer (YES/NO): YES